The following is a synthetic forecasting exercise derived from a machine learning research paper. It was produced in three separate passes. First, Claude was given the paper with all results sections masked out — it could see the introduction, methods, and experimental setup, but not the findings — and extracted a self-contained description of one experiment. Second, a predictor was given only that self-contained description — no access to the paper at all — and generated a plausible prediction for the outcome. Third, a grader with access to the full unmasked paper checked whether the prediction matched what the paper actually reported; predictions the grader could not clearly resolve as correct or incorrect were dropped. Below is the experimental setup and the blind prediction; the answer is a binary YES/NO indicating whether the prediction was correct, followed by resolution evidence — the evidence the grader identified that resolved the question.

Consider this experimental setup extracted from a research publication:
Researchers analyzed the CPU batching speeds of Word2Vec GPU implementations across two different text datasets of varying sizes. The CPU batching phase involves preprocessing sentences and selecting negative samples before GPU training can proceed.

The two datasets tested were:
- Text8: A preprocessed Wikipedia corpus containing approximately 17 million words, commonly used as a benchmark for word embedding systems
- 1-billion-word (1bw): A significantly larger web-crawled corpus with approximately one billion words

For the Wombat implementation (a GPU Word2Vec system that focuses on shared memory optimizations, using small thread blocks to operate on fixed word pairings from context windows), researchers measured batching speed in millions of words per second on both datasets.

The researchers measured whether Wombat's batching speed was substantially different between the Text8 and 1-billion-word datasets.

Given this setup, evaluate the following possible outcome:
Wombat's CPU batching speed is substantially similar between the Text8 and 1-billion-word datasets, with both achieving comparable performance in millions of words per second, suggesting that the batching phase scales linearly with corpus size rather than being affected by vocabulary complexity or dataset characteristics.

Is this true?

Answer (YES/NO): YES